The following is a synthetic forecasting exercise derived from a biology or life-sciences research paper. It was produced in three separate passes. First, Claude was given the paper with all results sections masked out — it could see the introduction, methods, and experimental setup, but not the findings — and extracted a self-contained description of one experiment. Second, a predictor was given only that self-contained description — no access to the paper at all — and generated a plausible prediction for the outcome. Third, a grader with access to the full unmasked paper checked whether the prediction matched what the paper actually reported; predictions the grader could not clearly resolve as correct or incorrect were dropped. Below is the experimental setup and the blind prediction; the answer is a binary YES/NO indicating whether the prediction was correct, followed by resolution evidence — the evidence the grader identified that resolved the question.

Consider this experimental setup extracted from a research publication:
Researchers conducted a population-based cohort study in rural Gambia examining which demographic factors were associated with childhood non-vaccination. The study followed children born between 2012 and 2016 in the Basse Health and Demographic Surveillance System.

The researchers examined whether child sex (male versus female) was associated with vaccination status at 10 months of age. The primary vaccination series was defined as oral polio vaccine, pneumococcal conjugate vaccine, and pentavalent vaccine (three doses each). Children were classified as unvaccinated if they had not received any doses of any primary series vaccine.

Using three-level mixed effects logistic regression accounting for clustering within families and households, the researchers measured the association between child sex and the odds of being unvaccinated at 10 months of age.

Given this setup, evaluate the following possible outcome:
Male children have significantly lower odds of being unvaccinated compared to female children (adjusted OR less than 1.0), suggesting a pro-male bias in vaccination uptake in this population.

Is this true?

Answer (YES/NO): NO